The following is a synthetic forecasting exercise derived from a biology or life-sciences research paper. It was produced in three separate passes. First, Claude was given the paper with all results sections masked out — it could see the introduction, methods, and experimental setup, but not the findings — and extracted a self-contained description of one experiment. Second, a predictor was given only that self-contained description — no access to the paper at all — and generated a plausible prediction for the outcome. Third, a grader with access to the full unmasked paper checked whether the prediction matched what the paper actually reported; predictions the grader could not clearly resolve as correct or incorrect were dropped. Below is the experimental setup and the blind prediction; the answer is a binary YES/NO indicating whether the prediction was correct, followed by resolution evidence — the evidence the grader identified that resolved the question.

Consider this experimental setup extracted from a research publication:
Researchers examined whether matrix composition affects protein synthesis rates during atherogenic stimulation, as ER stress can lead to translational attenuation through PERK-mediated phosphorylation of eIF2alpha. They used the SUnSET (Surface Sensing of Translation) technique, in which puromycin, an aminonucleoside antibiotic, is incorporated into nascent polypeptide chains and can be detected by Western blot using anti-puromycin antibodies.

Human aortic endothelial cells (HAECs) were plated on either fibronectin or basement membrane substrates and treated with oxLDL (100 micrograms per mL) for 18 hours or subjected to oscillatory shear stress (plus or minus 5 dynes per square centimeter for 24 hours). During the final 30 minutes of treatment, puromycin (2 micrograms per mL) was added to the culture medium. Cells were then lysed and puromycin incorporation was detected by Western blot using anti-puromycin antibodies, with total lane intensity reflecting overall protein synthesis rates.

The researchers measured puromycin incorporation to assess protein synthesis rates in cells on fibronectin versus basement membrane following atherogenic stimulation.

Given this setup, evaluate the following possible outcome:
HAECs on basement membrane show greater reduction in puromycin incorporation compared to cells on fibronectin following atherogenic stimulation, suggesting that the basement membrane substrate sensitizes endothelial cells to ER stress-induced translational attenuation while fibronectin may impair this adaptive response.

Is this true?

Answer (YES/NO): NO